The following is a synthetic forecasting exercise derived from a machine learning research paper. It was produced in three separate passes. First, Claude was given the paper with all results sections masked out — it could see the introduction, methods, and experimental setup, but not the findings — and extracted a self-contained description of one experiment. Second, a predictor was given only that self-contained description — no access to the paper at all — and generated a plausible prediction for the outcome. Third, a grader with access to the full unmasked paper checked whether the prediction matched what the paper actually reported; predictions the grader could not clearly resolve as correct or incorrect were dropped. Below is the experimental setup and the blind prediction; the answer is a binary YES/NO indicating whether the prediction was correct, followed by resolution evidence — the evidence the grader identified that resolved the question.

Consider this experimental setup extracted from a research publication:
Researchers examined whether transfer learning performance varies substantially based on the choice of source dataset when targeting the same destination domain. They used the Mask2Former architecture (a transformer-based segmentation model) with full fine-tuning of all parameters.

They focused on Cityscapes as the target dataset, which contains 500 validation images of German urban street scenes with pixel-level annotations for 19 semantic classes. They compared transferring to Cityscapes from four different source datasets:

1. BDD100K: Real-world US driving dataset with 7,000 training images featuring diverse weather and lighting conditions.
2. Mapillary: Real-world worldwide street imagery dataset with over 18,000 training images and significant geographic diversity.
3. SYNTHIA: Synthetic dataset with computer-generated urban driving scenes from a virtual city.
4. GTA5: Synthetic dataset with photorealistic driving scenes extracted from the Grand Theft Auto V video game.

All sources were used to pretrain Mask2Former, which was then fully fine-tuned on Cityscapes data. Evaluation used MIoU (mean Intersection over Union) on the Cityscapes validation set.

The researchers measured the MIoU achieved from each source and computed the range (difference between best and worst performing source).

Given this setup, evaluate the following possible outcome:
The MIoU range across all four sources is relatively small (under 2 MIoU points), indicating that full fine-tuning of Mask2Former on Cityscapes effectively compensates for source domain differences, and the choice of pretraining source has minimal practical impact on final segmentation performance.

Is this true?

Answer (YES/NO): NO